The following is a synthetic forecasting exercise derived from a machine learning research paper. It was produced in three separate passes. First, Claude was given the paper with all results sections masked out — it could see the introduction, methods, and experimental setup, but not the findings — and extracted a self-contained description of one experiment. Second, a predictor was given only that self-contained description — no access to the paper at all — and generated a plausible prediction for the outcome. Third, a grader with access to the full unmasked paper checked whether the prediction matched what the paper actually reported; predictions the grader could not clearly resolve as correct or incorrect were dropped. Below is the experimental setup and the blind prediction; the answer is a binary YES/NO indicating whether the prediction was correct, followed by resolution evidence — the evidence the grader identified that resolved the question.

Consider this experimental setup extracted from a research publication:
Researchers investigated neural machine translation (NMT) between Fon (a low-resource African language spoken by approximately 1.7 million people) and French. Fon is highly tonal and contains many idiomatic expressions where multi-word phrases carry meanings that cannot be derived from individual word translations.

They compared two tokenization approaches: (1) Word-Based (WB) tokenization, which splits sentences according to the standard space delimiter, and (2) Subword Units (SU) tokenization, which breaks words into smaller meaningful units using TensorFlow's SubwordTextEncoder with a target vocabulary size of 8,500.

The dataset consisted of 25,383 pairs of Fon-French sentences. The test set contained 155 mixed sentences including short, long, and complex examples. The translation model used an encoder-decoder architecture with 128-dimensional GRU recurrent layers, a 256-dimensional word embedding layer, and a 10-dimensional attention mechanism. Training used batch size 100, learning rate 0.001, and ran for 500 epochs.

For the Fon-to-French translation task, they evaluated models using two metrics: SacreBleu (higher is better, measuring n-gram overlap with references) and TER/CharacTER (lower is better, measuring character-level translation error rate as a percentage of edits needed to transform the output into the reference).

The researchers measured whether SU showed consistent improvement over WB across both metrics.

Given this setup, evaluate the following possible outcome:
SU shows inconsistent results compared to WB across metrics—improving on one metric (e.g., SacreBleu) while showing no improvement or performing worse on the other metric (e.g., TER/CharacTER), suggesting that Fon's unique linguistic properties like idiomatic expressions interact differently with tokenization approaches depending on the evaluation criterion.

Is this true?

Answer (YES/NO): YES